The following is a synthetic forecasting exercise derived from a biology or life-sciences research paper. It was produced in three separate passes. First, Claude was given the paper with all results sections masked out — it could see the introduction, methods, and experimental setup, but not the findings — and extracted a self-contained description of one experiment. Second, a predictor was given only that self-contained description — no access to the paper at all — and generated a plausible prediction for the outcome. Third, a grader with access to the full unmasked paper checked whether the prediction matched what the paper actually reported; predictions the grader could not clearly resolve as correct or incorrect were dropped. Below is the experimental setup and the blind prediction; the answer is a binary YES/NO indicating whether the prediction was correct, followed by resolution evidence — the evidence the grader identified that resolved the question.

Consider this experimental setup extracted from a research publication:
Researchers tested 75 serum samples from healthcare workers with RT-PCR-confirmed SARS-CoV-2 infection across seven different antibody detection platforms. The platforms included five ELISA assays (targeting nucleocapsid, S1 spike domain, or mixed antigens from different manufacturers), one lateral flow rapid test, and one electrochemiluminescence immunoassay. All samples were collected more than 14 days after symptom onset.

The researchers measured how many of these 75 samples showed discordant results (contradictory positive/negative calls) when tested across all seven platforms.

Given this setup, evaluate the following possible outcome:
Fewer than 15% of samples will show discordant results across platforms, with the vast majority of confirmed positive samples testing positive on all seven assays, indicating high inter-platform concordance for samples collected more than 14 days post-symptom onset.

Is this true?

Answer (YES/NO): NO